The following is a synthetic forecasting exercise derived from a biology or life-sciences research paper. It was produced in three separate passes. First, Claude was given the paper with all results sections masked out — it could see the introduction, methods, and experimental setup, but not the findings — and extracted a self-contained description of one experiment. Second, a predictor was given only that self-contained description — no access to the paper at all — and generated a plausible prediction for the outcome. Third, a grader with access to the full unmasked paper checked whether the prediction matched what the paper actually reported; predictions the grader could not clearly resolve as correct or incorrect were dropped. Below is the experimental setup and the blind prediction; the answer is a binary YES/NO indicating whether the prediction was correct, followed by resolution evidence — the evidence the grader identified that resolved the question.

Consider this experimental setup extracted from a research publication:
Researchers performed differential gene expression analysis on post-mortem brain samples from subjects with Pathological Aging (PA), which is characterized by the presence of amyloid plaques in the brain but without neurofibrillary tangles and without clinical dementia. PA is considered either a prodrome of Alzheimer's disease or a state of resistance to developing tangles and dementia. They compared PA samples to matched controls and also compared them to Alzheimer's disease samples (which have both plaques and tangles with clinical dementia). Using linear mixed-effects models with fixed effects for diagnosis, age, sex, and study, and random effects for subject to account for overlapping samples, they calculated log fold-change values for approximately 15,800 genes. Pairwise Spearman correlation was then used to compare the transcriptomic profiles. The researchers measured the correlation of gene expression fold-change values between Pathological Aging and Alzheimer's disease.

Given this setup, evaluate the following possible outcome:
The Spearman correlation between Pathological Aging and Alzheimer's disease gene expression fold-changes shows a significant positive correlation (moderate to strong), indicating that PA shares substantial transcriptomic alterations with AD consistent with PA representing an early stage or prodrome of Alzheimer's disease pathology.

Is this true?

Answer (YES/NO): NO